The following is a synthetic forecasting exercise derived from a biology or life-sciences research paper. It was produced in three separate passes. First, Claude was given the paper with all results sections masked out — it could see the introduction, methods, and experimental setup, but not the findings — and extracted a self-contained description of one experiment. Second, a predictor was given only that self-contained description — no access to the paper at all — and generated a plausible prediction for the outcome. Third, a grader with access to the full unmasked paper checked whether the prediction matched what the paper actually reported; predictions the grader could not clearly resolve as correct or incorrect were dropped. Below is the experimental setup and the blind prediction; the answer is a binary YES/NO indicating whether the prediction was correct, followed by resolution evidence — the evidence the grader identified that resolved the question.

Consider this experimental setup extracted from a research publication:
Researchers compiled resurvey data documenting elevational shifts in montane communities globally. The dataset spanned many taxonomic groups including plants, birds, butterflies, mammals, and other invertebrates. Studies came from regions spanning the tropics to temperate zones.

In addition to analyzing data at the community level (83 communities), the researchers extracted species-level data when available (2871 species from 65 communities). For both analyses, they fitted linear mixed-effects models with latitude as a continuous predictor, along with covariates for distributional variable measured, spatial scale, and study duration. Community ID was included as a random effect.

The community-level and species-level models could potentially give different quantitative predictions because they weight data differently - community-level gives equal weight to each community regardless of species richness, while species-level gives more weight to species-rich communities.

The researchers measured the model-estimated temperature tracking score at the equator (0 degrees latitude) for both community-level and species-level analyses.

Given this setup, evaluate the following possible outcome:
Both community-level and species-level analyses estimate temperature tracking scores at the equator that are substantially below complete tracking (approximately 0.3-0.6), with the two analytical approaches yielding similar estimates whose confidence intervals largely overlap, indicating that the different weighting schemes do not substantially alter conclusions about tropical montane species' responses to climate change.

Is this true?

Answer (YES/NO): NO